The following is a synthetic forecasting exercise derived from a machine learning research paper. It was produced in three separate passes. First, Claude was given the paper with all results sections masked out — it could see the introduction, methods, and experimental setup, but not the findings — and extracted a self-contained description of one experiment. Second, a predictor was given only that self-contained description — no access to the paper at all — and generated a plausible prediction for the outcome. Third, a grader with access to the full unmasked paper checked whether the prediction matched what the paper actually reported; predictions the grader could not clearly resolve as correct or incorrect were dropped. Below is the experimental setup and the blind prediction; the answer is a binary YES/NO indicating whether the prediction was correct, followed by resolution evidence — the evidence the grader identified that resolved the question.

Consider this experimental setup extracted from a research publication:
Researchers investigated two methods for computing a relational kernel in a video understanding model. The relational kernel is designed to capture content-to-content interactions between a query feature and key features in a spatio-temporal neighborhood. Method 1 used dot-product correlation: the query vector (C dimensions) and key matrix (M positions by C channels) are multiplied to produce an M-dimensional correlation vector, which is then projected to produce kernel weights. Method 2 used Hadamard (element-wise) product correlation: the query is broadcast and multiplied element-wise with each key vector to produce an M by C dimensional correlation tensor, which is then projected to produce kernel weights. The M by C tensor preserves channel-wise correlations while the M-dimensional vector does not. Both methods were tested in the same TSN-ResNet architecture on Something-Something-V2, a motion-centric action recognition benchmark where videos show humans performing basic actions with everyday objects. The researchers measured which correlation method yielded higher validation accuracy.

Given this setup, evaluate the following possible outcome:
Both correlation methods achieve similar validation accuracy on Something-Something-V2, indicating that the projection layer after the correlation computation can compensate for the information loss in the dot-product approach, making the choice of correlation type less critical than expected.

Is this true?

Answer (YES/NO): NO